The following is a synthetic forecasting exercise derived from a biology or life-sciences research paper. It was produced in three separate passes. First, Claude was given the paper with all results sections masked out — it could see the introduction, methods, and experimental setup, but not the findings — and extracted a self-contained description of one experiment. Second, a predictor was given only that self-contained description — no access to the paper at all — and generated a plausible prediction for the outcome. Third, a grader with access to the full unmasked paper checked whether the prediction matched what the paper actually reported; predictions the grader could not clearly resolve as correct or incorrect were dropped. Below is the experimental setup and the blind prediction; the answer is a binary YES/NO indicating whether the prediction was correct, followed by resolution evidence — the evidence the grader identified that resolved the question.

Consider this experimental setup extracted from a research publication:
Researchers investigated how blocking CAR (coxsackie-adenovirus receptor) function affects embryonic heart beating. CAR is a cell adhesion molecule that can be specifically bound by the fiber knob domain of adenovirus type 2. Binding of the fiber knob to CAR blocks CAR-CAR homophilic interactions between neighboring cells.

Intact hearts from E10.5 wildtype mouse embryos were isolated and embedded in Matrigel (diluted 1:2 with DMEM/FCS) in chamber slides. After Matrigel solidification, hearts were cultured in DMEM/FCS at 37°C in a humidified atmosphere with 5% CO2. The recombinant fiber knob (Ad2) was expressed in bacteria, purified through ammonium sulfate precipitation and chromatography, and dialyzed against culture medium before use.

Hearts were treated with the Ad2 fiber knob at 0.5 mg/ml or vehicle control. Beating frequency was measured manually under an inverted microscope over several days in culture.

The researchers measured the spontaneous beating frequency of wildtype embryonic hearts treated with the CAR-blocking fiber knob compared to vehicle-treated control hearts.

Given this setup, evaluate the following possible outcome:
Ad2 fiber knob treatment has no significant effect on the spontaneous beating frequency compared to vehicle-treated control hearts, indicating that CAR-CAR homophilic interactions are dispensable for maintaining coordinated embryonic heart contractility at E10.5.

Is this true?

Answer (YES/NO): NO